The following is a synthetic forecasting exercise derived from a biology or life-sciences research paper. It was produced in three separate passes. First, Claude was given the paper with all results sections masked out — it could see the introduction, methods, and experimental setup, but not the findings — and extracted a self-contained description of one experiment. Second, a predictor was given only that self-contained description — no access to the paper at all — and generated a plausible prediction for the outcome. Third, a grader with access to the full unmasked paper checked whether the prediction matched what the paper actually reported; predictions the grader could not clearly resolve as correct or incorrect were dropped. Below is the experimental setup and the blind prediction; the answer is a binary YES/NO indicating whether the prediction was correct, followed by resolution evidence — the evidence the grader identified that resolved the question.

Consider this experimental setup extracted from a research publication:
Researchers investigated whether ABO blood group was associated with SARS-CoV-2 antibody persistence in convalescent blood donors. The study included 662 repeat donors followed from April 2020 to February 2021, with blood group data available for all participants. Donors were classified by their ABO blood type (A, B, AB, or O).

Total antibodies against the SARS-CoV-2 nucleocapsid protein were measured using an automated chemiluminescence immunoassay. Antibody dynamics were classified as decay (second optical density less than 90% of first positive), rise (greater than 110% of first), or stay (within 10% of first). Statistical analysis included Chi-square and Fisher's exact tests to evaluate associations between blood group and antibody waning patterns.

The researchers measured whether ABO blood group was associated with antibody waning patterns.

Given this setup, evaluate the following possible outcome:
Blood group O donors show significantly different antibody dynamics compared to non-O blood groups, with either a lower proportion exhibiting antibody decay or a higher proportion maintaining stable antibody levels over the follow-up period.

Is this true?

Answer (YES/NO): NO